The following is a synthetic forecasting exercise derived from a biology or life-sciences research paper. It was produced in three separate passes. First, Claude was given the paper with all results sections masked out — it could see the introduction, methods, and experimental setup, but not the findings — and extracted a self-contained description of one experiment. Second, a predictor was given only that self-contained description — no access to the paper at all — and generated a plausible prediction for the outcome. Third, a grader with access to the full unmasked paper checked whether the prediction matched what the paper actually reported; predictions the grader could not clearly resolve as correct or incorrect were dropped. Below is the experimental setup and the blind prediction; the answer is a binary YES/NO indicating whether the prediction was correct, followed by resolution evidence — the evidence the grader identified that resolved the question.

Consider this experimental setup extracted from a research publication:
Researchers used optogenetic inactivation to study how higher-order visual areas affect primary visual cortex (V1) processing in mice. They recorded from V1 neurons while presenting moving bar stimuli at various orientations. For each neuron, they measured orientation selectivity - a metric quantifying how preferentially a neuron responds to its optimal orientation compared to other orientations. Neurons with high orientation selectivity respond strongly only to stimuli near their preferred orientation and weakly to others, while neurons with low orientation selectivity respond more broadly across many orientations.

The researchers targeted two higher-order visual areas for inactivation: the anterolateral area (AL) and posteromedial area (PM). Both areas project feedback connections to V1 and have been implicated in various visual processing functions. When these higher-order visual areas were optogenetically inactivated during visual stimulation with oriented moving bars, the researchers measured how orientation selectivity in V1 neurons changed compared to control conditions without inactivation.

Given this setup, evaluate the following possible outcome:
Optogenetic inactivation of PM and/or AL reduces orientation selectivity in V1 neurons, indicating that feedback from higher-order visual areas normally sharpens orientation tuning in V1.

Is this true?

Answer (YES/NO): NO